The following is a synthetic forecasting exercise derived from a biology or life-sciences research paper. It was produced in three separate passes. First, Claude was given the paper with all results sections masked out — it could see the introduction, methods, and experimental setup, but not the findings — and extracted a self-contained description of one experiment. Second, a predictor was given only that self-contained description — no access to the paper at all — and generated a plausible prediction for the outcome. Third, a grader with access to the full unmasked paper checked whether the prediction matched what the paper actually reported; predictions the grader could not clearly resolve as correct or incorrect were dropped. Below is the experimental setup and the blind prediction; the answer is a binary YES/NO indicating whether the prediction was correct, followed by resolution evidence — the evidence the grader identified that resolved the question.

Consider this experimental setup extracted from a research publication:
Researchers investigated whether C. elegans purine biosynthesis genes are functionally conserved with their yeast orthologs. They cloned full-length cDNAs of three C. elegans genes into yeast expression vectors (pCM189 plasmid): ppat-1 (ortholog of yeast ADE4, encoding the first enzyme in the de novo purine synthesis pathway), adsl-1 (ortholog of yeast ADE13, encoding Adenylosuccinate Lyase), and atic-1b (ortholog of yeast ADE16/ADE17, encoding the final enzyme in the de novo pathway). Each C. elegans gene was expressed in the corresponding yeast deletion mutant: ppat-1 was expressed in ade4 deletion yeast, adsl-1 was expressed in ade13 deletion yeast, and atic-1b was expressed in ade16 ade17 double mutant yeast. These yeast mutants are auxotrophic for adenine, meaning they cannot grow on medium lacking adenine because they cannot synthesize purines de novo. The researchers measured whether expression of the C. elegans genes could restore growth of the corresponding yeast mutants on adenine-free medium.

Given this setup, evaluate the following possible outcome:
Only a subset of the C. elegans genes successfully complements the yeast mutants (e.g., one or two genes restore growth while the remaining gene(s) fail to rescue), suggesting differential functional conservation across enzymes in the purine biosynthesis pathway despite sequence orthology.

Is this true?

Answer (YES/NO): YES